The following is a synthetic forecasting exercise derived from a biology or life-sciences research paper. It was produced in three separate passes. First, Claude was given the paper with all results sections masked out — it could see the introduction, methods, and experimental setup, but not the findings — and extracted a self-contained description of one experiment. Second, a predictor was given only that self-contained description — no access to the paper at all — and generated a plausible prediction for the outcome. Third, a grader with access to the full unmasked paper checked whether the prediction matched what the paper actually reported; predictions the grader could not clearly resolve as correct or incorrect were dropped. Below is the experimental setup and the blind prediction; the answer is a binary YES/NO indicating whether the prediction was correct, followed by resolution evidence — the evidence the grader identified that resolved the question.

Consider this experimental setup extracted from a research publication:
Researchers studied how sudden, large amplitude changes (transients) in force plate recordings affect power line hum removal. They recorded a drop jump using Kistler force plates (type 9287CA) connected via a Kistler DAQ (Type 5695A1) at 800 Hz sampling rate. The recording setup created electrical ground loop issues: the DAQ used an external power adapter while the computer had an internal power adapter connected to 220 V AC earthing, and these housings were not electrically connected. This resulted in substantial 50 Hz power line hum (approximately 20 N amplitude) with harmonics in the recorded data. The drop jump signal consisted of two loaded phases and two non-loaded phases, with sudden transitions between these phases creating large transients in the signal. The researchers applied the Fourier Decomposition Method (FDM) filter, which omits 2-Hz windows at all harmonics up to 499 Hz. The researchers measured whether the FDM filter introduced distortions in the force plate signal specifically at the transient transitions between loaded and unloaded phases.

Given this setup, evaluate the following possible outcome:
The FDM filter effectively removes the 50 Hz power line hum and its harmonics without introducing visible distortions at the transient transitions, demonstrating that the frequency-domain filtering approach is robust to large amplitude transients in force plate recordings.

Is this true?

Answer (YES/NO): NO